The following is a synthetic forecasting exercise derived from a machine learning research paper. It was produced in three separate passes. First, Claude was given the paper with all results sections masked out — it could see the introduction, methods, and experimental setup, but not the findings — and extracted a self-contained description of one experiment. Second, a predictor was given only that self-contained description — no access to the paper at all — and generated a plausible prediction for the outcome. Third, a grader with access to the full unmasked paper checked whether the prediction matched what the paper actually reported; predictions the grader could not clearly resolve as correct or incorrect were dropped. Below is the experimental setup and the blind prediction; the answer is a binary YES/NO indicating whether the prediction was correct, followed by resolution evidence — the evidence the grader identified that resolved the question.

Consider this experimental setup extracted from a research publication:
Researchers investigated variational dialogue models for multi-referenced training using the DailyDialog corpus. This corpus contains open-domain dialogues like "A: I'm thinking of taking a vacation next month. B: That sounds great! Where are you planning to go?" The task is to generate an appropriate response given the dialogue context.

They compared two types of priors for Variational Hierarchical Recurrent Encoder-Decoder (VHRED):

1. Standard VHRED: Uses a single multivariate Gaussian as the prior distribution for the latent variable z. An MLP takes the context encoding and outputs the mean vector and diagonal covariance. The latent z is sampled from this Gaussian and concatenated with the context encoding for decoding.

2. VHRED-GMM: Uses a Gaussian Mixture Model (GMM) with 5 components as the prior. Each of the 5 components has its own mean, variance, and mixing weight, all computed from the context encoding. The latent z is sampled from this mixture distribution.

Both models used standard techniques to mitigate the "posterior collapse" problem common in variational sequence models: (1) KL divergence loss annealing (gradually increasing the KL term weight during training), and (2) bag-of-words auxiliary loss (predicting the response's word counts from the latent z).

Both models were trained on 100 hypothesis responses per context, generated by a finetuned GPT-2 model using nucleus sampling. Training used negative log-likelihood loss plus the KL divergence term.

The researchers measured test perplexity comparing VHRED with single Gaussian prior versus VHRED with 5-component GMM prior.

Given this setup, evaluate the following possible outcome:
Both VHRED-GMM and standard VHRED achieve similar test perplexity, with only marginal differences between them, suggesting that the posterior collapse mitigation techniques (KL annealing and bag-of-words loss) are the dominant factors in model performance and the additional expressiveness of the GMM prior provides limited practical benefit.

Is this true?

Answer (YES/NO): NO